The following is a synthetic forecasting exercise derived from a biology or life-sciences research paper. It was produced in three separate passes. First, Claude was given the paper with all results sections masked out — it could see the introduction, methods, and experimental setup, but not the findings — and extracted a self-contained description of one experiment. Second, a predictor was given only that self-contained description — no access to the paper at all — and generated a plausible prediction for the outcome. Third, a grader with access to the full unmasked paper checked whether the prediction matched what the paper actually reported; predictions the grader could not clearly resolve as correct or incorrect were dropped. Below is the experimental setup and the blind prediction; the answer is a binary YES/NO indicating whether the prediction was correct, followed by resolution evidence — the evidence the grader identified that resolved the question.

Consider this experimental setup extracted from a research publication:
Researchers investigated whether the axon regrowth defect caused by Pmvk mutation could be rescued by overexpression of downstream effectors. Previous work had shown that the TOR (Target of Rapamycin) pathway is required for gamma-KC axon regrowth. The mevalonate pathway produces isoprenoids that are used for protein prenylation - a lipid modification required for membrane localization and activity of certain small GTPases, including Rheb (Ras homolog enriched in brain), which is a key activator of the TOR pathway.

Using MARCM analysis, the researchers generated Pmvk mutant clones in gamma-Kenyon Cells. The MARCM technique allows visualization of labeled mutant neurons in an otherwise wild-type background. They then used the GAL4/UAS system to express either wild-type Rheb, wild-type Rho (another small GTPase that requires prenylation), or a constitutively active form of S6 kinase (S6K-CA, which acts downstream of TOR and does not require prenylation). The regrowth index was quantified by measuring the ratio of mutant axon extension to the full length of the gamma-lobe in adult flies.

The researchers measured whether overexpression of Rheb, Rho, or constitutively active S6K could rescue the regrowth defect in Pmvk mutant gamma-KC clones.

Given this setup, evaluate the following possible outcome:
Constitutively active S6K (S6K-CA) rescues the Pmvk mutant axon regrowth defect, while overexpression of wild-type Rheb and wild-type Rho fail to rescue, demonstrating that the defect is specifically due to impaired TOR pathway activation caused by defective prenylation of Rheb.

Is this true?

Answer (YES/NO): NO